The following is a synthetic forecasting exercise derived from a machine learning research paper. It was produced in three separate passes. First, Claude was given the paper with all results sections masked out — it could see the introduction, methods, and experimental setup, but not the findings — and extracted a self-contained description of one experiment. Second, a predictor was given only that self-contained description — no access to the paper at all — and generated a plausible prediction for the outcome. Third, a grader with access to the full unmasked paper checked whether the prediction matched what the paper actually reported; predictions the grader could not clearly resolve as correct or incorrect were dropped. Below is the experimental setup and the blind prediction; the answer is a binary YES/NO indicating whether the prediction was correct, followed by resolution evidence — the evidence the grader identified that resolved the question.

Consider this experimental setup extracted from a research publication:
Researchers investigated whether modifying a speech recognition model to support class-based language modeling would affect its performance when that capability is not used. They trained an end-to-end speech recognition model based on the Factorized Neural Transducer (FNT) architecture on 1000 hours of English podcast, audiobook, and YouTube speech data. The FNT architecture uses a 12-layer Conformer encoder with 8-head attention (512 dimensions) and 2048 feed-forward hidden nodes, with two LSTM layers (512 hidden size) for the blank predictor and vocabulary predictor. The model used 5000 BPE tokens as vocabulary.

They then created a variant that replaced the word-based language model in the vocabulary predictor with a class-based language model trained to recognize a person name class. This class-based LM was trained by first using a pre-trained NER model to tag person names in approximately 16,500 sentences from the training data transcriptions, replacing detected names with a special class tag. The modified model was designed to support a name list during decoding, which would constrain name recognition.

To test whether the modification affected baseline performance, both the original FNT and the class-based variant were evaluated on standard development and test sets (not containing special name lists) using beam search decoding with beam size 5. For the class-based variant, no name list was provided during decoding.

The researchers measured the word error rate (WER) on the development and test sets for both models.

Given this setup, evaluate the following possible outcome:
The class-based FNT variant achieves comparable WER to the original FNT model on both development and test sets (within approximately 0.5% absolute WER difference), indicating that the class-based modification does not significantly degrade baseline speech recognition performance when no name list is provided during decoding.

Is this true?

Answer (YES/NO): YES